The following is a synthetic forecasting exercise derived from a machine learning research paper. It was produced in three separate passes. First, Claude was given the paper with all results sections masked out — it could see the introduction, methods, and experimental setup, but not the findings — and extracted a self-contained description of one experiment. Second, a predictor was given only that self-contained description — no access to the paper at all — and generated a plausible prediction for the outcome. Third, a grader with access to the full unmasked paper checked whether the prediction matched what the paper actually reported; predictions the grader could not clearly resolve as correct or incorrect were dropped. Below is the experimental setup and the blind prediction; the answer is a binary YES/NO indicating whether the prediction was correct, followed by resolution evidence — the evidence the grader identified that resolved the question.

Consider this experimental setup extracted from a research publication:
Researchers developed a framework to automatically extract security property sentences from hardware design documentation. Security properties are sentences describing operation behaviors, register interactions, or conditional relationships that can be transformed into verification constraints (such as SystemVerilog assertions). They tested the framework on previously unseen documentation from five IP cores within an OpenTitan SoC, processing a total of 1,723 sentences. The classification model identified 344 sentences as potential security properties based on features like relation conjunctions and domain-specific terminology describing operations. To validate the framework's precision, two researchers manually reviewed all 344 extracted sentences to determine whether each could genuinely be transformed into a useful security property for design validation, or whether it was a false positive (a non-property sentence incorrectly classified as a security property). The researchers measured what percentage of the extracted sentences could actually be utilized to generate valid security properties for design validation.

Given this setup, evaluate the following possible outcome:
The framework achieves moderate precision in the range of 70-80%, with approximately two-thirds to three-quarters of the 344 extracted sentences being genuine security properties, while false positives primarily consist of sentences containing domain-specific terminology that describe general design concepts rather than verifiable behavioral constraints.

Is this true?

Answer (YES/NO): NO